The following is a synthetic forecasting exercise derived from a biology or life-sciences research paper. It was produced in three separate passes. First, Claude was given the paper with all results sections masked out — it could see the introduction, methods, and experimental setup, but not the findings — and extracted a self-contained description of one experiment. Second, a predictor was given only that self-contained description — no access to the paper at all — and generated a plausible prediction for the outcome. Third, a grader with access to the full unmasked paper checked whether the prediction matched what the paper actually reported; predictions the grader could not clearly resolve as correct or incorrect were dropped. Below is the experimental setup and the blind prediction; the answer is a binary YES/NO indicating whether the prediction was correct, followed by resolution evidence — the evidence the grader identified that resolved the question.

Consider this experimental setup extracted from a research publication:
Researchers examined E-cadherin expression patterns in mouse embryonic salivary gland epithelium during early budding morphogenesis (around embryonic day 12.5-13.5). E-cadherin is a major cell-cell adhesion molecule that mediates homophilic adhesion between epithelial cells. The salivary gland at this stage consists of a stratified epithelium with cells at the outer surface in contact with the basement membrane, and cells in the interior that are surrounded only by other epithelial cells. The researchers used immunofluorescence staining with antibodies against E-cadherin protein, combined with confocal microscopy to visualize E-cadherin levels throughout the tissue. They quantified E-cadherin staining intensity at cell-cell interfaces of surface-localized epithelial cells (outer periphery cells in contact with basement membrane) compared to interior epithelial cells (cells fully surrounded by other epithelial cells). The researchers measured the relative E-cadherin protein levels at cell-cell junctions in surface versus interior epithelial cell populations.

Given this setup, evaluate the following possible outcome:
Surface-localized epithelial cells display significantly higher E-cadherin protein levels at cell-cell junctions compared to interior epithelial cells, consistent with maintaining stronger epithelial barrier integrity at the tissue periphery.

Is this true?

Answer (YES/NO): NO